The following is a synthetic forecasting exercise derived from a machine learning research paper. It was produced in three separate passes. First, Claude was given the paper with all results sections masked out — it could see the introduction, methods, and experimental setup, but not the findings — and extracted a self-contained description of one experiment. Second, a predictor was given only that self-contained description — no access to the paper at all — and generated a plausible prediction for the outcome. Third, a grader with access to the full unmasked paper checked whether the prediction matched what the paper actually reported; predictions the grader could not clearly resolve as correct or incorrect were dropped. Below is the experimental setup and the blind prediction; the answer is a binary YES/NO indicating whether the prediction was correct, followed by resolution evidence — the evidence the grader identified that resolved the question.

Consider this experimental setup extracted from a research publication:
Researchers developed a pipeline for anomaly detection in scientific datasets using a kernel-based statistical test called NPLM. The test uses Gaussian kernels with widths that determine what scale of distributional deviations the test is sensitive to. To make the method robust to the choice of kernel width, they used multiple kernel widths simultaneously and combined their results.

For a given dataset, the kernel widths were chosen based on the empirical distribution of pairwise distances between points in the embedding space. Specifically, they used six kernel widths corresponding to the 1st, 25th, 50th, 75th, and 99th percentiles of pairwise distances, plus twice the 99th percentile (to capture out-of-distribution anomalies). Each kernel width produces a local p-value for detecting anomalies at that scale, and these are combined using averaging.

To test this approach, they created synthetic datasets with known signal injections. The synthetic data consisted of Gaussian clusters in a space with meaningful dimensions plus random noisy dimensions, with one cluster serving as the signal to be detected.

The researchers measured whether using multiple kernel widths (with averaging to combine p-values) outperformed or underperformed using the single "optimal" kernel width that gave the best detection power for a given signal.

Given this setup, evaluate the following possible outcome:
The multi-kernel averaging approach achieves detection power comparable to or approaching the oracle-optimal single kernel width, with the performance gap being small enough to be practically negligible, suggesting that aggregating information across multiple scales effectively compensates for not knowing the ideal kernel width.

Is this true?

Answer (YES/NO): NO